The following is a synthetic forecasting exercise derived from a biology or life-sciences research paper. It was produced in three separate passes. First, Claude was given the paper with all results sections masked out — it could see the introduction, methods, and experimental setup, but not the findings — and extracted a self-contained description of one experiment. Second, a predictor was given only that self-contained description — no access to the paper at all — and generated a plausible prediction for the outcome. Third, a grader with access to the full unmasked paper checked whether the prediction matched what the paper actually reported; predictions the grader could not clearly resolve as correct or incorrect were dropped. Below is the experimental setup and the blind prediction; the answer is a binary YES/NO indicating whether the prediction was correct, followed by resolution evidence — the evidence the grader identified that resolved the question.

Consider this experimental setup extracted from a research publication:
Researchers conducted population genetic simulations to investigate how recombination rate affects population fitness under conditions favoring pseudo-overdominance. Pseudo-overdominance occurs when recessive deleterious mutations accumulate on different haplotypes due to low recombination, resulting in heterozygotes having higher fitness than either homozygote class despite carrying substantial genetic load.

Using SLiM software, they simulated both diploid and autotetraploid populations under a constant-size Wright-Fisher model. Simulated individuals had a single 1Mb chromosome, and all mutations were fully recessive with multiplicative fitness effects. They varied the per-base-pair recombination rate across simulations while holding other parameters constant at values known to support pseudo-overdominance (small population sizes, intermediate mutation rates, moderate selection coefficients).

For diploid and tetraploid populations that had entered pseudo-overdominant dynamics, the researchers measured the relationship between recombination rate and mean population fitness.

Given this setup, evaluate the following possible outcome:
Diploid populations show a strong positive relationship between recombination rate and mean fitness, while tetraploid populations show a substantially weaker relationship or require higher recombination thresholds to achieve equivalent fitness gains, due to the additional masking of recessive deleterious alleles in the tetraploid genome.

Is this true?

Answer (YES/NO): NO